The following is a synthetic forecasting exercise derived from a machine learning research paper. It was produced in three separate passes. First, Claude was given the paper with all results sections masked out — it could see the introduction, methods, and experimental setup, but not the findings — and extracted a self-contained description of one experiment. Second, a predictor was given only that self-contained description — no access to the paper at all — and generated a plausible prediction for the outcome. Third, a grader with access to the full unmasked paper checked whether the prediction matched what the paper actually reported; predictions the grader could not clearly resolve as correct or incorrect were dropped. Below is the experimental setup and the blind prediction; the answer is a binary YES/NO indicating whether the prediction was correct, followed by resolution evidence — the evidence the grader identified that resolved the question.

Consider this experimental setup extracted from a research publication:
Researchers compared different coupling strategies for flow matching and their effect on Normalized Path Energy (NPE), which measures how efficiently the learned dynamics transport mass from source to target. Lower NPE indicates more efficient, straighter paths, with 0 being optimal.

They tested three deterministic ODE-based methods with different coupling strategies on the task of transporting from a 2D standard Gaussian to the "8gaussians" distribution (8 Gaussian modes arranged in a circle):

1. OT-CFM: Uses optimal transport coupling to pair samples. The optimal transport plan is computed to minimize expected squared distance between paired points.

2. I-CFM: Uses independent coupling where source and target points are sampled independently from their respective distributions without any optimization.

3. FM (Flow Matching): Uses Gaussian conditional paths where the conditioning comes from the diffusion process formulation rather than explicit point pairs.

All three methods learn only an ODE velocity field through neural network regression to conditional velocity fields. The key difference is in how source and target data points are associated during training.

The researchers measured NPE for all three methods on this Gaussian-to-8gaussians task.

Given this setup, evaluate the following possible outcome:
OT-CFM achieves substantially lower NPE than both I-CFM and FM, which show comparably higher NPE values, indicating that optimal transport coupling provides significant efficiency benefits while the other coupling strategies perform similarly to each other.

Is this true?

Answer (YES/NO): YES